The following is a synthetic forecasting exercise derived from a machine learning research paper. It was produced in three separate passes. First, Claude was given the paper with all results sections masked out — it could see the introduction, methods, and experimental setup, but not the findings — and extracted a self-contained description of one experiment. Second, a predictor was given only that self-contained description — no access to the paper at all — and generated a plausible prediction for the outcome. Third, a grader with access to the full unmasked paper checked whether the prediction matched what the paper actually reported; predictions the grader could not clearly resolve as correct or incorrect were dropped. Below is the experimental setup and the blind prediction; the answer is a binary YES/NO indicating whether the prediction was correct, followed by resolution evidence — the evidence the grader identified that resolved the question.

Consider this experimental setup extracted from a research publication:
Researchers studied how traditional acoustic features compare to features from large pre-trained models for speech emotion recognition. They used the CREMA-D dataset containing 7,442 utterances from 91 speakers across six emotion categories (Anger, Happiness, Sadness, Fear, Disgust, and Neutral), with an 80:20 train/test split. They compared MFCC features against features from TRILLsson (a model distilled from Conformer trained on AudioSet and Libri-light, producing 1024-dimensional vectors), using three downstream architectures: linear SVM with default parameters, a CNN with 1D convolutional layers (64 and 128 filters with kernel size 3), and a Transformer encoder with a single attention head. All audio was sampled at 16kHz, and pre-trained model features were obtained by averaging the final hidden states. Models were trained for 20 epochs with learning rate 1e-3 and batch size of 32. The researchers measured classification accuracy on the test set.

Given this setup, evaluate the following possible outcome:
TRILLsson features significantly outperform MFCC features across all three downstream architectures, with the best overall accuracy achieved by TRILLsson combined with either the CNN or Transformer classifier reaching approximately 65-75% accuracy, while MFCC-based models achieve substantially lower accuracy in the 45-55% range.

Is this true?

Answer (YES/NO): NO